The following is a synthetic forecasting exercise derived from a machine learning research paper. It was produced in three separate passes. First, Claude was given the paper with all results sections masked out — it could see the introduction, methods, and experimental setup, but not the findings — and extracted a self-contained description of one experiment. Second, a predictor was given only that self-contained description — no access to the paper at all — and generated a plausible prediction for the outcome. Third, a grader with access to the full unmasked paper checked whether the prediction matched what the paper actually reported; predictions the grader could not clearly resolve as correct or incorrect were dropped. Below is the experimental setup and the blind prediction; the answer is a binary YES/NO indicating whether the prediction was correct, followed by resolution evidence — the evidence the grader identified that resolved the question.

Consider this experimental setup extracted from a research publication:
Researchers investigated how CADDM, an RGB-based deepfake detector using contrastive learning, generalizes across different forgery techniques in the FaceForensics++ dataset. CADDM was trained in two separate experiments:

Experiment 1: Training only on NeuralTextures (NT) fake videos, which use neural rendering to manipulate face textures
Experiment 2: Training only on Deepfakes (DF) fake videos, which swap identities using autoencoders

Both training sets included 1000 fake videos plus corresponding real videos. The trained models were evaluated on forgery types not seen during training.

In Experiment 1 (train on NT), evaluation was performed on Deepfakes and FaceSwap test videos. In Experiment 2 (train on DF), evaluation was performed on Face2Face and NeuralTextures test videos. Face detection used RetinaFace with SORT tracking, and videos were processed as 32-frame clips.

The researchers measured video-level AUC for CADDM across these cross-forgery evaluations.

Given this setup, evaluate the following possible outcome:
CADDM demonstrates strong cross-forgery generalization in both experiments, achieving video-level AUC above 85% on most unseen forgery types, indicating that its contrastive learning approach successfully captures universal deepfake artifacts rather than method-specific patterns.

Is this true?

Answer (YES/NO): NO